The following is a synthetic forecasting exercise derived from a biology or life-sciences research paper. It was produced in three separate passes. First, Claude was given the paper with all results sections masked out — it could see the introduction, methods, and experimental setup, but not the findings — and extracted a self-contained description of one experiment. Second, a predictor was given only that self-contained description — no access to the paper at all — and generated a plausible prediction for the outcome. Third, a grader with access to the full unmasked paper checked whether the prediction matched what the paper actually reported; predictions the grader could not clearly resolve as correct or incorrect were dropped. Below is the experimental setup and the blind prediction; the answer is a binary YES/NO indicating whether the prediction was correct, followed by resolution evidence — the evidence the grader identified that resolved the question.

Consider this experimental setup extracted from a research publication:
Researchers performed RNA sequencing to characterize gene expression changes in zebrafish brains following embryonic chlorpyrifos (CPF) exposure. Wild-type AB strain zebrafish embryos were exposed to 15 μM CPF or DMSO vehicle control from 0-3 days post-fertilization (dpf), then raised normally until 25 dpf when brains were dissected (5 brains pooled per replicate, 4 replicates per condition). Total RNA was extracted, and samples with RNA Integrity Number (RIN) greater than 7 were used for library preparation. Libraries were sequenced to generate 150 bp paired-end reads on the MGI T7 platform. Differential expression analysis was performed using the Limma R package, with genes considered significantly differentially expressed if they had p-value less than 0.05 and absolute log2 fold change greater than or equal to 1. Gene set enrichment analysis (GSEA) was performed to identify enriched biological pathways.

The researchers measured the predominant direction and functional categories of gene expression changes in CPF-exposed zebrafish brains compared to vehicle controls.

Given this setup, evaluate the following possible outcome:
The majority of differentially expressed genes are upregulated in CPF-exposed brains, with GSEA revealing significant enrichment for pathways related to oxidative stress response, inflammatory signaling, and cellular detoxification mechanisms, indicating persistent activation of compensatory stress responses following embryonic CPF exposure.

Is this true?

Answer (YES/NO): NO